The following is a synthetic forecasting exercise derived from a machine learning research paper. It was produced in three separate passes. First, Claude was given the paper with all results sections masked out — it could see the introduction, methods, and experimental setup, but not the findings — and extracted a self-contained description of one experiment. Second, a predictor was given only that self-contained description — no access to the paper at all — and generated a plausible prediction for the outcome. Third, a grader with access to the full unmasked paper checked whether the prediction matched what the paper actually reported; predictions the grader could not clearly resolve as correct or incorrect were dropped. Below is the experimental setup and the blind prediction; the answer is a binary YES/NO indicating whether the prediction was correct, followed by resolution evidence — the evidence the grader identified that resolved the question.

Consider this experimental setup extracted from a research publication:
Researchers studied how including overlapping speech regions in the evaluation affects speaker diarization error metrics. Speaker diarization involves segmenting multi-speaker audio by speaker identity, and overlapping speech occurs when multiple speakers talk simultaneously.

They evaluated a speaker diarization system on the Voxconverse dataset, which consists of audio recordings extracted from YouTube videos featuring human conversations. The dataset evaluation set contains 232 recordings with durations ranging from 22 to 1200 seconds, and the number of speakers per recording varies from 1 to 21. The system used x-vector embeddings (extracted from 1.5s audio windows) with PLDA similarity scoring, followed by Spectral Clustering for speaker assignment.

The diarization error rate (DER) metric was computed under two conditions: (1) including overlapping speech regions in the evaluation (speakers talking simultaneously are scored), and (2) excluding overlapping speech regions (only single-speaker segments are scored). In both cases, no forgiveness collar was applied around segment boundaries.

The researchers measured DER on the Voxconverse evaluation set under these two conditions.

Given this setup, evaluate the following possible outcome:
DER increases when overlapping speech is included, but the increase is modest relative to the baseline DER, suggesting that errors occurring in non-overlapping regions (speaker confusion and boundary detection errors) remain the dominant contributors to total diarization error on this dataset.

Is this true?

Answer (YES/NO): NO